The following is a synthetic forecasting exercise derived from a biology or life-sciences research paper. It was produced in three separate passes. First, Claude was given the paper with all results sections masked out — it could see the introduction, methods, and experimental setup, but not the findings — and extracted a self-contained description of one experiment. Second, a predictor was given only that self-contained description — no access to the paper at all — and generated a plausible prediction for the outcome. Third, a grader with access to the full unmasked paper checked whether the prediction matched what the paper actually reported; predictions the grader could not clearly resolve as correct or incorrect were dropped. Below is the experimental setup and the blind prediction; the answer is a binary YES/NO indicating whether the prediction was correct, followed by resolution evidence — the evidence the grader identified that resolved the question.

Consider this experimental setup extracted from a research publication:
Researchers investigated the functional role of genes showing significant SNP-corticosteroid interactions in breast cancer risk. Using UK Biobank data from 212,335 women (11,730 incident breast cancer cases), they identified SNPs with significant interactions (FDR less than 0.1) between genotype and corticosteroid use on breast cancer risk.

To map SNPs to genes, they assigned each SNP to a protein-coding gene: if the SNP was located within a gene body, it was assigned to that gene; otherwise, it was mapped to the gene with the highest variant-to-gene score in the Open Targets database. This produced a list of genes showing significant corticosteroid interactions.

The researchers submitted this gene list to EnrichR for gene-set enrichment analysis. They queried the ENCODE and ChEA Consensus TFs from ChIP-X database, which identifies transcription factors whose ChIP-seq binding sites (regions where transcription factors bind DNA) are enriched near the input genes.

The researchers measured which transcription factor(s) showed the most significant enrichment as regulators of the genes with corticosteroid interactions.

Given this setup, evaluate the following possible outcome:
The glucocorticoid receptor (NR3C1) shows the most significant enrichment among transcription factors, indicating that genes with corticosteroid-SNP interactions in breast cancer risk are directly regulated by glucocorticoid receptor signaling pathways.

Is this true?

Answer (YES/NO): NO